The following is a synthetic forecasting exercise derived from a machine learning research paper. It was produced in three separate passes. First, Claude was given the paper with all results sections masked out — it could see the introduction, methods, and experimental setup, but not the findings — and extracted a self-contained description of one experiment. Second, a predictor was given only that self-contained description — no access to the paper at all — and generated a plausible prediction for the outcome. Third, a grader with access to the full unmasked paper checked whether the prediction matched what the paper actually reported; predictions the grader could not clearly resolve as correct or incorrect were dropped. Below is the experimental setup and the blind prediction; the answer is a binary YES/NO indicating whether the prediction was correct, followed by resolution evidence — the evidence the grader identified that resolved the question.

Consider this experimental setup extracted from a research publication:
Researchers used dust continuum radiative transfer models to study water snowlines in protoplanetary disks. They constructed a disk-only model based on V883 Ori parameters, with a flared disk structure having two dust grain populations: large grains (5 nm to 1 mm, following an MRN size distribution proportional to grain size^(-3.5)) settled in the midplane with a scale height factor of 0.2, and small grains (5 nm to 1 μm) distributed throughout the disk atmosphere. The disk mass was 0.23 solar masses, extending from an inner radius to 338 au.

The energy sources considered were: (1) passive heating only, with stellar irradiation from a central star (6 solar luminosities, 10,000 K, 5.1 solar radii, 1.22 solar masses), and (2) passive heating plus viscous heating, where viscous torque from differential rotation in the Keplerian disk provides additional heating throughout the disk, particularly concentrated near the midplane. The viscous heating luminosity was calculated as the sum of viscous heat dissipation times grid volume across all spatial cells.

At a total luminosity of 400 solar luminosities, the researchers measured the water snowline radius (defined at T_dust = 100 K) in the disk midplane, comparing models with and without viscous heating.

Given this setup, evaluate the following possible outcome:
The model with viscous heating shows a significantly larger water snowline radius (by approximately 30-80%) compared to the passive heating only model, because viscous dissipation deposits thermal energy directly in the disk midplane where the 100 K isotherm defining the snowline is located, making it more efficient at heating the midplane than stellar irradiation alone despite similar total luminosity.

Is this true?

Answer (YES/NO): YES